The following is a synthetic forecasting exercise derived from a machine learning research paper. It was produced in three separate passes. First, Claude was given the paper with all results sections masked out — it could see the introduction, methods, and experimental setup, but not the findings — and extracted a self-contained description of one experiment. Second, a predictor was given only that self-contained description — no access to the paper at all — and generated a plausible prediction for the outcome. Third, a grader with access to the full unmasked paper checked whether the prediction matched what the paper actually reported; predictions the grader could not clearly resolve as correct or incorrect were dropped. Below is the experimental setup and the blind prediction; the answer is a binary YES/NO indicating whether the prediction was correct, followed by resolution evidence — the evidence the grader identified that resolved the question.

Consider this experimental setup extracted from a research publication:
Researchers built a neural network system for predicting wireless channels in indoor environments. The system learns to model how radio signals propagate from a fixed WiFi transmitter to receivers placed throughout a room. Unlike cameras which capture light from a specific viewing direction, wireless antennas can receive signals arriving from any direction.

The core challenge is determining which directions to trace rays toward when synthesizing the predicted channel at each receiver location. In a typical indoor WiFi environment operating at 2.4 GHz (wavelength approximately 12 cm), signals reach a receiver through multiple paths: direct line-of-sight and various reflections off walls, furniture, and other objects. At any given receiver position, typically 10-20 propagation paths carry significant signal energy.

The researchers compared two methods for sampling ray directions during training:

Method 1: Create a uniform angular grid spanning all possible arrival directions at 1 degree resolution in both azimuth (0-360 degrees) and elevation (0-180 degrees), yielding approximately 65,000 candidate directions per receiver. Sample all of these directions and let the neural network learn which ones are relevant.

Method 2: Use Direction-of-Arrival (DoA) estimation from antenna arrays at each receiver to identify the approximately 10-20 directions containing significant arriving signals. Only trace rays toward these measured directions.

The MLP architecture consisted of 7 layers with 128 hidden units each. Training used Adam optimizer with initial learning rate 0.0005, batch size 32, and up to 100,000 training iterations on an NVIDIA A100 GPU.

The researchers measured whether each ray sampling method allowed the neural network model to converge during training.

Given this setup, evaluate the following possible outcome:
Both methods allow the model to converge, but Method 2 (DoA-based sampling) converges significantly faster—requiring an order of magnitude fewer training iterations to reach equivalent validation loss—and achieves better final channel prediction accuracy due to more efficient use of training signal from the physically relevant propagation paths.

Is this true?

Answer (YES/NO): NO